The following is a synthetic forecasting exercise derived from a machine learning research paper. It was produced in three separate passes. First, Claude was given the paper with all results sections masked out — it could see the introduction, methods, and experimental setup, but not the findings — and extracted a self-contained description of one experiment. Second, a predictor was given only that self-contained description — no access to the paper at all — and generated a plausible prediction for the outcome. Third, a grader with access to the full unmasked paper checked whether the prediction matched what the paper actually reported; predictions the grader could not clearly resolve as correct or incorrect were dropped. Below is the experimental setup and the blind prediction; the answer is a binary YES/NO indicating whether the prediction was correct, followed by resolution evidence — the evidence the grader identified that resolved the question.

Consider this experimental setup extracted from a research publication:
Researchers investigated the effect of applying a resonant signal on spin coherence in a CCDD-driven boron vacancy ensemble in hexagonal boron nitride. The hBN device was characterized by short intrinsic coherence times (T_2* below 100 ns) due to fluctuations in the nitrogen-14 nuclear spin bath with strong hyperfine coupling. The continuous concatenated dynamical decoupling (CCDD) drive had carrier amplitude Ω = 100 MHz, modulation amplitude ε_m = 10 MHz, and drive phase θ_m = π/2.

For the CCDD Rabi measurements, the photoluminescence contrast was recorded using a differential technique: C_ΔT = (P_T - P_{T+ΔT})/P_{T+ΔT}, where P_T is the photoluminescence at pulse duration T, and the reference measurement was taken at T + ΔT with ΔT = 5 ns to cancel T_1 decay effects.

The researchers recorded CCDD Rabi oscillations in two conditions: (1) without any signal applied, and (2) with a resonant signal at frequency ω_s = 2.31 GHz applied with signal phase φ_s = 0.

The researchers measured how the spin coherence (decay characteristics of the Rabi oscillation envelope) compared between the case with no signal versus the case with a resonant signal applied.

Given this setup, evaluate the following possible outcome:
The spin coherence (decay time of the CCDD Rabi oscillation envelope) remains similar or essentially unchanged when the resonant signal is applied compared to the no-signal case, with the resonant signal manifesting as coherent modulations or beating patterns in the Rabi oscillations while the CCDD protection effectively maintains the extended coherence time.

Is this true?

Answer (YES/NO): NO